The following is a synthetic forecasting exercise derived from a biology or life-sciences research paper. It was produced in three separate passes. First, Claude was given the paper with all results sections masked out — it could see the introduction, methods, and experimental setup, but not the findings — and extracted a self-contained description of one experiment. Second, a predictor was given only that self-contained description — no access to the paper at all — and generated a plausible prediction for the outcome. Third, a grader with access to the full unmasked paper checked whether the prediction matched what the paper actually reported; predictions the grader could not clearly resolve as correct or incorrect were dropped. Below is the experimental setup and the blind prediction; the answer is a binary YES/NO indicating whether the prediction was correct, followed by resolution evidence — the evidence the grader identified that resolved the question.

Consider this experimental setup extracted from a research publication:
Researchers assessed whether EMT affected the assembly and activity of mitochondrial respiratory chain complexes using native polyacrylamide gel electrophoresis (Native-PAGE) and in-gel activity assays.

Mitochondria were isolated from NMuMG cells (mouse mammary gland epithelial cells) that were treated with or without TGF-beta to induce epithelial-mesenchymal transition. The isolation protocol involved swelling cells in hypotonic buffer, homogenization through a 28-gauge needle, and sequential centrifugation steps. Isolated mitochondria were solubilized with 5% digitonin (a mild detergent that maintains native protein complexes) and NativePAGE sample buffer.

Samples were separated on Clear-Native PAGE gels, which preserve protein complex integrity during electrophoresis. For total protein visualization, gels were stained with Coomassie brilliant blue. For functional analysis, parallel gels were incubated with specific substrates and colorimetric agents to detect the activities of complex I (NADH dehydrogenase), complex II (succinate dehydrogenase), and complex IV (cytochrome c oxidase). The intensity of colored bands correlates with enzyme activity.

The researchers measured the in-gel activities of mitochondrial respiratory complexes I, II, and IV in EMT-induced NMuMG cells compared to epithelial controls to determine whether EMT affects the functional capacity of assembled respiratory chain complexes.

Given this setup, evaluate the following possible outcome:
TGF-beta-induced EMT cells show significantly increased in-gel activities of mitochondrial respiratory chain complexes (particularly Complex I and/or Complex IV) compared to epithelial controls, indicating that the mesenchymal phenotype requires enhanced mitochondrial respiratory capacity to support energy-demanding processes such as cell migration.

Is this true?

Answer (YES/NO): NO